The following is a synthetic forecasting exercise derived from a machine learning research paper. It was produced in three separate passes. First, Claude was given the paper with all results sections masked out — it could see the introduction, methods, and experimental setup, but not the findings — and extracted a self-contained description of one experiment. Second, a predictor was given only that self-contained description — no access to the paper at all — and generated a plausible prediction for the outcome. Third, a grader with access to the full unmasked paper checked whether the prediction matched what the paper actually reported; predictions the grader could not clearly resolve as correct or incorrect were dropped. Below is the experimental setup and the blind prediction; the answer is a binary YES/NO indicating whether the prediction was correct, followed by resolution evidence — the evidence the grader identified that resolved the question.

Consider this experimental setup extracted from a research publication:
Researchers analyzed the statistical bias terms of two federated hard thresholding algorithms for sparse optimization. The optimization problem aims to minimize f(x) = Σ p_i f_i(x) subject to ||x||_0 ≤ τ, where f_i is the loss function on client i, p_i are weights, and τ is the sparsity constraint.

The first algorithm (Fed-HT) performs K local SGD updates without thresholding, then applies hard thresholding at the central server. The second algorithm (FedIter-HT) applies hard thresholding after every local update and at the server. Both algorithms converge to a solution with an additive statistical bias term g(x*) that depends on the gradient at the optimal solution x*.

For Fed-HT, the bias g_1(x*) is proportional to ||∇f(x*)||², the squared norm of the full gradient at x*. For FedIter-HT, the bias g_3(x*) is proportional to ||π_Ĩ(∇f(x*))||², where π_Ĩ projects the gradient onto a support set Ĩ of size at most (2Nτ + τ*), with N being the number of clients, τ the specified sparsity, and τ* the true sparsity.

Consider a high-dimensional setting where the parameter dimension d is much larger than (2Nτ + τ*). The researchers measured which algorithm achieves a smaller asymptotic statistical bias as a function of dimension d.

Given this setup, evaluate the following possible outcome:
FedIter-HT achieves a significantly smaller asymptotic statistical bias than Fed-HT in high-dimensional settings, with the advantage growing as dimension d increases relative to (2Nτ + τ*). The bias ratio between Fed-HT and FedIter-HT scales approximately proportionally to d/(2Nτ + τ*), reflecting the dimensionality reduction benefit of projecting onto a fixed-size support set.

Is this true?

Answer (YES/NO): NO